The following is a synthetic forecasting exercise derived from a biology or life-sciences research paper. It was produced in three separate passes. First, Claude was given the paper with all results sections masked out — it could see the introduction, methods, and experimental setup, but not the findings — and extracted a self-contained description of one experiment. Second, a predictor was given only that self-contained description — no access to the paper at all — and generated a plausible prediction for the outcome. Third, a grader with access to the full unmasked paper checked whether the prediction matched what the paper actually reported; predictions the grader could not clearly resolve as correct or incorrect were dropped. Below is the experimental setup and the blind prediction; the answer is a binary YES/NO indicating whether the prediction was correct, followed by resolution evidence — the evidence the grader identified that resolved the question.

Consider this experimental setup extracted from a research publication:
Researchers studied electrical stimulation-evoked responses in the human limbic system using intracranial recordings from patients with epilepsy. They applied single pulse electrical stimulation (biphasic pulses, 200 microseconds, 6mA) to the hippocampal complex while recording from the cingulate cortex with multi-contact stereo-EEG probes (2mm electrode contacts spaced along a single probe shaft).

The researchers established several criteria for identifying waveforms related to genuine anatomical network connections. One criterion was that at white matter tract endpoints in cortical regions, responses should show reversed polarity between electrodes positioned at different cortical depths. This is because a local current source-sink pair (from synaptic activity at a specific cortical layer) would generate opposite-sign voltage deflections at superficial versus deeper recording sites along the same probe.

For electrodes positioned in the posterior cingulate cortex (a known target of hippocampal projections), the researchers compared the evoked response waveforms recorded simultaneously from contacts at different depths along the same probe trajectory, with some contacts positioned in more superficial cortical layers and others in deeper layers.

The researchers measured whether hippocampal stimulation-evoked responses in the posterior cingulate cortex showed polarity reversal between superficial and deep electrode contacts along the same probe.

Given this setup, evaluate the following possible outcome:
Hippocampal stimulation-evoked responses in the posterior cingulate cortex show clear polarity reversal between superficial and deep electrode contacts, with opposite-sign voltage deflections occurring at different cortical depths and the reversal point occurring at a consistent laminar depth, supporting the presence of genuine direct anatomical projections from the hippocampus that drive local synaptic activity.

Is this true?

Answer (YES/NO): NO